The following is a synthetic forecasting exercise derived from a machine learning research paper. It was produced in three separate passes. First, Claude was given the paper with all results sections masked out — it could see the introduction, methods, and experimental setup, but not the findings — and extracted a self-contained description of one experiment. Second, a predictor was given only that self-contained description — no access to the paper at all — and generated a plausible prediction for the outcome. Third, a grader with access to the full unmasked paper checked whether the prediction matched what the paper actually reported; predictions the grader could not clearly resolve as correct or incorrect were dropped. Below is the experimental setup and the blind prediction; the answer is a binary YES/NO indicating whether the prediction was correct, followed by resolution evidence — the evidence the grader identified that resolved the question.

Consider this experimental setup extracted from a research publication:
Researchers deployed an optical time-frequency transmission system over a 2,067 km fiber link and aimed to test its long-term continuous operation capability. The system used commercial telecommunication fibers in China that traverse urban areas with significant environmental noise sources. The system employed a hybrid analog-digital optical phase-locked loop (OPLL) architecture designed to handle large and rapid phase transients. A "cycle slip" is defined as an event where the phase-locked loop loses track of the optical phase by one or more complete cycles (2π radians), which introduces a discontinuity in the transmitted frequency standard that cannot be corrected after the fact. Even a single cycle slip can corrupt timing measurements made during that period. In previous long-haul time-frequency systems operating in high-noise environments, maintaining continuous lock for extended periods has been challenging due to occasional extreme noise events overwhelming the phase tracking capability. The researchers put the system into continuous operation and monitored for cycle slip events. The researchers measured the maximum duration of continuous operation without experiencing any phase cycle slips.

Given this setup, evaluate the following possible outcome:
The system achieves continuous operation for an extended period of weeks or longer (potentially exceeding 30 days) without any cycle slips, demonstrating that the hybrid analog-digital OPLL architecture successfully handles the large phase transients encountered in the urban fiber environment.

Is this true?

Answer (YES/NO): NO